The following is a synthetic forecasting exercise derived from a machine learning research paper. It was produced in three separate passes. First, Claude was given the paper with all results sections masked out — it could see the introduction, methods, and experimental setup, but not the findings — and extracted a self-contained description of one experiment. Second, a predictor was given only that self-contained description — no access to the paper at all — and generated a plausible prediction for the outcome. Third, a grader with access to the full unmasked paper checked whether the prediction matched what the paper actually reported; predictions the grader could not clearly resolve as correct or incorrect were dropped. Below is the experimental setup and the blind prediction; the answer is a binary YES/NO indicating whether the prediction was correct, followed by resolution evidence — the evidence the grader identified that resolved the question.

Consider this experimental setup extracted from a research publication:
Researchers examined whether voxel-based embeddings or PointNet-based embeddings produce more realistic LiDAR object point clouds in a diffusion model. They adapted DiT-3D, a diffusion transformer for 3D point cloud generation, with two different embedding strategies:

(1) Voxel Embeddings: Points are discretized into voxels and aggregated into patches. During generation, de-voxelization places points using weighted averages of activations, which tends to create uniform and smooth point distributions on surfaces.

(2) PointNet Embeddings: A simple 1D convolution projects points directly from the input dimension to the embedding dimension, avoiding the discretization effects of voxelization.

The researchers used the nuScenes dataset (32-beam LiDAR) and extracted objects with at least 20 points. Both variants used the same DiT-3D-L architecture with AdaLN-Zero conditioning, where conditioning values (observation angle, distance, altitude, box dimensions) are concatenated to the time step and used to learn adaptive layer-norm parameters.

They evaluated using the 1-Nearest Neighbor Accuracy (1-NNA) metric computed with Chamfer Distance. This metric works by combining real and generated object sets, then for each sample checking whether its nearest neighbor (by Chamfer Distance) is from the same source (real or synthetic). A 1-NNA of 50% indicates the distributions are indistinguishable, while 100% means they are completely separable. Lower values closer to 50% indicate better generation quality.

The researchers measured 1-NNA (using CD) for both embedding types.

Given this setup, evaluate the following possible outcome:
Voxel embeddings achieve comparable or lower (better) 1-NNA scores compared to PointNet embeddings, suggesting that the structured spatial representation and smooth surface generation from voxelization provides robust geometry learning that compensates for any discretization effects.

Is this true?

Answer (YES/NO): NO